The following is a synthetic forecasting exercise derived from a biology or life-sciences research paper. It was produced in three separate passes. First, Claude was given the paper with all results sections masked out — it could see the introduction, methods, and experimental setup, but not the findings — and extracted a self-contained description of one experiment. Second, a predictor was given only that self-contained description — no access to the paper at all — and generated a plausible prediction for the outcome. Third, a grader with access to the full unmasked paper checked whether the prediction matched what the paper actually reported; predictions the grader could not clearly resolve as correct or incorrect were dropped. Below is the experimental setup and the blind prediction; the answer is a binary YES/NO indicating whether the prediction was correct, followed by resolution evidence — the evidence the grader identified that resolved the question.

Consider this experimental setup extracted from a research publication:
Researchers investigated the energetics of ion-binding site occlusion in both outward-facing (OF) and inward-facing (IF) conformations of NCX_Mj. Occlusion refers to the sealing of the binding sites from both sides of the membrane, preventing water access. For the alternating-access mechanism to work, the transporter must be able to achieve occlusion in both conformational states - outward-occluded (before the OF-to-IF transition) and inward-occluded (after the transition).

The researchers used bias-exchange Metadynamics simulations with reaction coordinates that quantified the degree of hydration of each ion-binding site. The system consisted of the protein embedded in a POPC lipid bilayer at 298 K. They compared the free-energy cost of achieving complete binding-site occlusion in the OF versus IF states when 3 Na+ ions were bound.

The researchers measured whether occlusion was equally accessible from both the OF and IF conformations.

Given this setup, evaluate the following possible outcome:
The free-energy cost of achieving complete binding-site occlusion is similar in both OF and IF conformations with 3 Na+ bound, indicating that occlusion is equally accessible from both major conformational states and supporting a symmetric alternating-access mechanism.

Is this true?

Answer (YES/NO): YES